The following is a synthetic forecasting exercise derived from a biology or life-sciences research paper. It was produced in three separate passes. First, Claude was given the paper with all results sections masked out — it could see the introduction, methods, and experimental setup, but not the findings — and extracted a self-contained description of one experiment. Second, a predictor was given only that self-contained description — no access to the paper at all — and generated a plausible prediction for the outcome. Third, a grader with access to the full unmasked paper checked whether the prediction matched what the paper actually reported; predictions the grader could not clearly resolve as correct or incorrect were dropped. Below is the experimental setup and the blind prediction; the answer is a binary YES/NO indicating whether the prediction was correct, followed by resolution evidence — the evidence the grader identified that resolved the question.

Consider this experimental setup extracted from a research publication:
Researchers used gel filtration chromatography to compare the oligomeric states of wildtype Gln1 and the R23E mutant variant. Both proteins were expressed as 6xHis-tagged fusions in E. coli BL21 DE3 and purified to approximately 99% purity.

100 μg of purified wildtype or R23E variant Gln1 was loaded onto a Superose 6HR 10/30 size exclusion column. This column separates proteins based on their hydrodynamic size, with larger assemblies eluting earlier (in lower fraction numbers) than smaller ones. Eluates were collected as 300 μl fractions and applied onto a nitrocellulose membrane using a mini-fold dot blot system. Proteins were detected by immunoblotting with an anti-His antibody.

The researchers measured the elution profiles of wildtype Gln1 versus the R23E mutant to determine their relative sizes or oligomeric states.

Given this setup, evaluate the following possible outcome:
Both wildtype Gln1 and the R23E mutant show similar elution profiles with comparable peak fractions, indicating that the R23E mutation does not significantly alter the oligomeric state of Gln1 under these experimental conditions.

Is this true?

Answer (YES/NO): NO